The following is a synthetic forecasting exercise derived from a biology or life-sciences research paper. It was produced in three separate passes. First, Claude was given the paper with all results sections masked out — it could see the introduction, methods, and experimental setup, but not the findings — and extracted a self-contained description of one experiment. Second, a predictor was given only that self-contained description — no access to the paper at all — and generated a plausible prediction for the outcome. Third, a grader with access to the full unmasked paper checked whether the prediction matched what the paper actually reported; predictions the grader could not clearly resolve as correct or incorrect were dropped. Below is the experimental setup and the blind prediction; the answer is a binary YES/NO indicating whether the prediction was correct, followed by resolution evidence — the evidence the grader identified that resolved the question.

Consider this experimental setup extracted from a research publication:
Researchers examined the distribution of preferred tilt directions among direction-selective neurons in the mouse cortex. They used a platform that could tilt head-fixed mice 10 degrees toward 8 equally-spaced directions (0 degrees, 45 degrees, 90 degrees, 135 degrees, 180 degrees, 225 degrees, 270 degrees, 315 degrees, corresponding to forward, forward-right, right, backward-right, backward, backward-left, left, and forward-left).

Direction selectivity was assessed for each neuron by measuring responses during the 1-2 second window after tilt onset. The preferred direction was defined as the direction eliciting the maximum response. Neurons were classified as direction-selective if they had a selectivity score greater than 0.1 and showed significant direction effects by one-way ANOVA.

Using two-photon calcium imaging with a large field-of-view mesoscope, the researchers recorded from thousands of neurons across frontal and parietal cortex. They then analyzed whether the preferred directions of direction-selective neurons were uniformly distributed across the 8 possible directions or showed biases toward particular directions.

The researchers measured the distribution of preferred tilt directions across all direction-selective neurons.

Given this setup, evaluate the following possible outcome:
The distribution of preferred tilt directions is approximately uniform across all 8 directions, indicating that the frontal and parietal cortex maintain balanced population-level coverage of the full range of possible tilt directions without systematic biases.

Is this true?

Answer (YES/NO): NO